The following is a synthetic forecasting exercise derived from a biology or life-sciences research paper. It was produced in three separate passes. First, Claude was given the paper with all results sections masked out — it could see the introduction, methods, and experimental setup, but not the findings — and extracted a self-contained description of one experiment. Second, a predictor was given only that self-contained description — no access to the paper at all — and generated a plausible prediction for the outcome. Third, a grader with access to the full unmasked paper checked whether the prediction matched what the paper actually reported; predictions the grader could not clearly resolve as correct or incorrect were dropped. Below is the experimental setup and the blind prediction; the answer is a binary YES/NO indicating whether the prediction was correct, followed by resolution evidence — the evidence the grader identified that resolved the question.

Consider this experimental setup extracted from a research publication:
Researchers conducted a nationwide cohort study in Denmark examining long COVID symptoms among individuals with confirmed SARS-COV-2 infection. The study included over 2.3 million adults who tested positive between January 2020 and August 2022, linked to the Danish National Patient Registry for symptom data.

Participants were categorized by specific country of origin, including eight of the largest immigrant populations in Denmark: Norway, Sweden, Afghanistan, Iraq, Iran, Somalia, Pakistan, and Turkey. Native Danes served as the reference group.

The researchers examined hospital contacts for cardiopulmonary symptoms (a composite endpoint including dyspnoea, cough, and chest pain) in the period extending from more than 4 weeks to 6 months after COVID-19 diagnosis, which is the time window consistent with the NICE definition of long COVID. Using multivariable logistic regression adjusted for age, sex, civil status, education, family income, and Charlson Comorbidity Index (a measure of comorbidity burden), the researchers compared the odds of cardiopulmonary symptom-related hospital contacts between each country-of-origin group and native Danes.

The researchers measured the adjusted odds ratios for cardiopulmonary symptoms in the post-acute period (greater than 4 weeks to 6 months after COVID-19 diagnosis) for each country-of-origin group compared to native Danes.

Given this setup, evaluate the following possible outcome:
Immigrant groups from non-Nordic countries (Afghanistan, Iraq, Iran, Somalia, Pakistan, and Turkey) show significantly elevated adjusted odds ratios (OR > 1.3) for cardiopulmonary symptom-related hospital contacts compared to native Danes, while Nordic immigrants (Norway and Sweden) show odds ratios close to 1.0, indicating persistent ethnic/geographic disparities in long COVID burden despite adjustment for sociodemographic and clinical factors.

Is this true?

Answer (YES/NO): NO